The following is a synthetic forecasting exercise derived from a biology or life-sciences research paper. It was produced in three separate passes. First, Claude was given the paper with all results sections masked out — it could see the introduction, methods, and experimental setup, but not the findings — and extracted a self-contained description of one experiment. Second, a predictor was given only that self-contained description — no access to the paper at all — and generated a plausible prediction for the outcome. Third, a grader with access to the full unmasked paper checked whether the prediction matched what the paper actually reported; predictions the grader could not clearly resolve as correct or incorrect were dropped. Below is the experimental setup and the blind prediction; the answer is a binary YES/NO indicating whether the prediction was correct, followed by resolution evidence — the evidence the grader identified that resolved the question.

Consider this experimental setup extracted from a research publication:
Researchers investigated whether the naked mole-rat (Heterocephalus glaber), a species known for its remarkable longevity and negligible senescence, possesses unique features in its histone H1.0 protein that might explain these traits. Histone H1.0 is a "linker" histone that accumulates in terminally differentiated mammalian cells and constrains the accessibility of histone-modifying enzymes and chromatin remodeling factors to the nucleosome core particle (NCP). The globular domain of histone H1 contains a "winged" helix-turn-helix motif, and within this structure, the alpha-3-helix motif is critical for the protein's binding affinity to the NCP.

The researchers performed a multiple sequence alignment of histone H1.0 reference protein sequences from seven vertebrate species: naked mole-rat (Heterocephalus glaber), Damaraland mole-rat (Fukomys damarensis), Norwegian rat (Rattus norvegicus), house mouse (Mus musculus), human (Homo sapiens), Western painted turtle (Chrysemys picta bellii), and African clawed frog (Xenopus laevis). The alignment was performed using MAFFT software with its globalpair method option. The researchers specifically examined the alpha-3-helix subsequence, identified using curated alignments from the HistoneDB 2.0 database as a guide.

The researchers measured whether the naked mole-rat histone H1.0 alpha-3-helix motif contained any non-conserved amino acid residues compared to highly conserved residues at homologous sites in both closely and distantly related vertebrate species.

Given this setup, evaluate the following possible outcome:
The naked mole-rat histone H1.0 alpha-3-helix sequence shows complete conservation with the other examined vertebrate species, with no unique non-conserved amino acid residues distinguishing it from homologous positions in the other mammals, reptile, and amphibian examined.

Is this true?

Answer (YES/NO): NO